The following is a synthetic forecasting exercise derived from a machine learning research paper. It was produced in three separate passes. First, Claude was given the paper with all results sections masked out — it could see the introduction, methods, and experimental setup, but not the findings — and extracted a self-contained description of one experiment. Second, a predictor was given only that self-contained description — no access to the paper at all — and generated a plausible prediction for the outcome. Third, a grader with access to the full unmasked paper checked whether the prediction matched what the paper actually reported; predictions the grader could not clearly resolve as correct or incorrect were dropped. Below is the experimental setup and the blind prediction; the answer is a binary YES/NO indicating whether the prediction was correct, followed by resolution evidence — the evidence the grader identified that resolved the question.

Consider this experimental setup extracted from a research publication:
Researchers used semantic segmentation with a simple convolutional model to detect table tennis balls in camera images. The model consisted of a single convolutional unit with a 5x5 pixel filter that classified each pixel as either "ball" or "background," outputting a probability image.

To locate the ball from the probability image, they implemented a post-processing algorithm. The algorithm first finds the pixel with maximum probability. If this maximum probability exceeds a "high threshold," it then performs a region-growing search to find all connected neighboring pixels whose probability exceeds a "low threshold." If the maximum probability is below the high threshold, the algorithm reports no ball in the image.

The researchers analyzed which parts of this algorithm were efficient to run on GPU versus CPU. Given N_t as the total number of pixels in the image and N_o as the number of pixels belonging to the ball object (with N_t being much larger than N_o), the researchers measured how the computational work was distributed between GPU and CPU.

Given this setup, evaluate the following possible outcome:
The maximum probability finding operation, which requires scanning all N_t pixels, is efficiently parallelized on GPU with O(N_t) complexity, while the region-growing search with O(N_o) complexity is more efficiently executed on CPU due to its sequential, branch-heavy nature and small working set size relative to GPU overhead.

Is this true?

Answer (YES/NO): NO